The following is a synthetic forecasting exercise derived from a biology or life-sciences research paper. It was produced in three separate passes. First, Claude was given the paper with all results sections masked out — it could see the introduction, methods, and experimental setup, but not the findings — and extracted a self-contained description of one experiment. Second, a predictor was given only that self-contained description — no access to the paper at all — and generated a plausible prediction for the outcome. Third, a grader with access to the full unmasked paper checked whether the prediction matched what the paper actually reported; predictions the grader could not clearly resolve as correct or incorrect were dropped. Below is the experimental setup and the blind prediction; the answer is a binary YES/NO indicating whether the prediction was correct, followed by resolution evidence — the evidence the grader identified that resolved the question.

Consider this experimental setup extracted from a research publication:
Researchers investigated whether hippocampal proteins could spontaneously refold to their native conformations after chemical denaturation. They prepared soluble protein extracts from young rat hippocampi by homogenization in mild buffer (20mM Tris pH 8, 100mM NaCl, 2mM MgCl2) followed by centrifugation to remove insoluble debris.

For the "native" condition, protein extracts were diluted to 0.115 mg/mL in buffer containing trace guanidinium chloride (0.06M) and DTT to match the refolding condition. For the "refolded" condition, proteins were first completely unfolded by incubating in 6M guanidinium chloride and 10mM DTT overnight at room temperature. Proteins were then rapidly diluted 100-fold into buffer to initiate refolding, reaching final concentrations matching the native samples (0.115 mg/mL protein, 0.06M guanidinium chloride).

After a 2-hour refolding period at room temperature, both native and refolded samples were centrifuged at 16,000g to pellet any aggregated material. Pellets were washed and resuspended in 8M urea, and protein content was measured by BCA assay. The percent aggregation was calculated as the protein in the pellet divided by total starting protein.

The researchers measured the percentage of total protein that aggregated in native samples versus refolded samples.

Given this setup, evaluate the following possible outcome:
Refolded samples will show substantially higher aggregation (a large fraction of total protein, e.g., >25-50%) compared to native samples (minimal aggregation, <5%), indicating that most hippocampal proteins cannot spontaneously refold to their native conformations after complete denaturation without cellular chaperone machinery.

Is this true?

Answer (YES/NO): NO